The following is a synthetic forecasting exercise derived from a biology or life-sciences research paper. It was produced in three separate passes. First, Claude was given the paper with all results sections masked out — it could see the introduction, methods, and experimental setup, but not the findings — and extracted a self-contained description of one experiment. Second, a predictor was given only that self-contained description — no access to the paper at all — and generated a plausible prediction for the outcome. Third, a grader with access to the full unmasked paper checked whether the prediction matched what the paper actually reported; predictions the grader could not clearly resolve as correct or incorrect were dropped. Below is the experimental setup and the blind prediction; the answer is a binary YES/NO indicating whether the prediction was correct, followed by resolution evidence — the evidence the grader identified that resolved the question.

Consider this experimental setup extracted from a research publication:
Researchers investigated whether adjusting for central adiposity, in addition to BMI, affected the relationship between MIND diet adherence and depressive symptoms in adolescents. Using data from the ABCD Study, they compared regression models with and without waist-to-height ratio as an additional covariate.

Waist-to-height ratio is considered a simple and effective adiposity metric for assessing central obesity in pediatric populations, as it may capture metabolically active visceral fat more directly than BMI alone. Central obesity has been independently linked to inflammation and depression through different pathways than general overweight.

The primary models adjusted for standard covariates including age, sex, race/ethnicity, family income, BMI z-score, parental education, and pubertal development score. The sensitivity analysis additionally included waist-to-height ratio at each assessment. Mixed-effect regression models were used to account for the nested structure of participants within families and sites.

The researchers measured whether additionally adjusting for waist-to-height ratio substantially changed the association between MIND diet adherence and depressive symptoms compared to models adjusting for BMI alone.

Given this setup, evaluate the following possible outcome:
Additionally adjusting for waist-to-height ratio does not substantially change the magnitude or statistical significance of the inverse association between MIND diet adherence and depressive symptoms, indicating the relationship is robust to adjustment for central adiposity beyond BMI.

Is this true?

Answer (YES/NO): YES